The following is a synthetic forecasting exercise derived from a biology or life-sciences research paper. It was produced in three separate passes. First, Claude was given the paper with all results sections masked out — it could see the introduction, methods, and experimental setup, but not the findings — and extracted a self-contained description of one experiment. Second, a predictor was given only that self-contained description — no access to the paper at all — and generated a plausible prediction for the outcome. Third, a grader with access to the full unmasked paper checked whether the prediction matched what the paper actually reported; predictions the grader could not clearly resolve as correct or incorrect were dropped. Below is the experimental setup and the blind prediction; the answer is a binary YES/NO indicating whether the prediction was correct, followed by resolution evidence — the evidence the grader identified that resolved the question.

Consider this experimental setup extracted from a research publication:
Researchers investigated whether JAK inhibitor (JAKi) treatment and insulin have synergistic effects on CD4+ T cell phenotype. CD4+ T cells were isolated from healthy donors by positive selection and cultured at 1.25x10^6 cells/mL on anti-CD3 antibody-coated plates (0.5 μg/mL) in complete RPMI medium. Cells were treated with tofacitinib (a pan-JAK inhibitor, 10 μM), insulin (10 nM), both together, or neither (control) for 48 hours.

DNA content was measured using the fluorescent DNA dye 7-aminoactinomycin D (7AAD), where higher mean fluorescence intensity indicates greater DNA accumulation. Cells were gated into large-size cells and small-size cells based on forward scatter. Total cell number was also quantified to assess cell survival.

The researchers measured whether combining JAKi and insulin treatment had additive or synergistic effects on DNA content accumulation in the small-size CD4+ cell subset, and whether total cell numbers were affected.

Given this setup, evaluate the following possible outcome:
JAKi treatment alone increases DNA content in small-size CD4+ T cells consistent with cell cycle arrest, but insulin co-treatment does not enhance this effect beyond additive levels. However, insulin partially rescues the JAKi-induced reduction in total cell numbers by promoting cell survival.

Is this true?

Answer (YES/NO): NO